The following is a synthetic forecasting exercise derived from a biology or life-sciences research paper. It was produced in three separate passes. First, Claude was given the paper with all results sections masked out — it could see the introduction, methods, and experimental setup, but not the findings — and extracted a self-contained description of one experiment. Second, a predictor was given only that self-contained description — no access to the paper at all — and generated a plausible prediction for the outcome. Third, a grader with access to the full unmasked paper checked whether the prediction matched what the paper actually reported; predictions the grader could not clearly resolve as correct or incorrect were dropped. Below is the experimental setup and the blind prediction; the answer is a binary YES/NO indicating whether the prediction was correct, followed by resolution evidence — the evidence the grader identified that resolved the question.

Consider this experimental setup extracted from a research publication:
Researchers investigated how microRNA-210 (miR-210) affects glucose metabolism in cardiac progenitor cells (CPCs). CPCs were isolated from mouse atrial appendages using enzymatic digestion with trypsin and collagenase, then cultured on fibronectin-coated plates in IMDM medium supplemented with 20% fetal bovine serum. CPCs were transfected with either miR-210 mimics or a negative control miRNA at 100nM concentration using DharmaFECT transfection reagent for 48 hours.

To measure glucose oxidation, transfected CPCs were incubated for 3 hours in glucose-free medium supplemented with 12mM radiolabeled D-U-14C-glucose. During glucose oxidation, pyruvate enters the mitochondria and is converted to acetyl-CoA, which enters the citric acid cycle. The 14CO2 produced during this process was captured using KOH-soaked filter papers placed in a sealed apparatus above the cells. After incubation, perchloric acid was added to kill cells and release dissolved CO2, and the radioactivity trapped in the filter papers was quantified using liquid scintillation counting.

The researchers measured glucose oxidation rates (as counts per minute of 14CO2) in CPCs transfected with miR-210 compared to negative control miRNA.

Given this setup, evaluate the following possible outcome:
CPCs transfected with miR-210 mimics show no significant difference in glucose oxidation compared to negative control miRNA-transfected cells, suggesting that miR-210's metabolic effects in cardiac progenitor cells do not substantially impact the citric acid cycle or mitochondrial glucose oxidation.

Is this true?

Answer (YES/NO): NO